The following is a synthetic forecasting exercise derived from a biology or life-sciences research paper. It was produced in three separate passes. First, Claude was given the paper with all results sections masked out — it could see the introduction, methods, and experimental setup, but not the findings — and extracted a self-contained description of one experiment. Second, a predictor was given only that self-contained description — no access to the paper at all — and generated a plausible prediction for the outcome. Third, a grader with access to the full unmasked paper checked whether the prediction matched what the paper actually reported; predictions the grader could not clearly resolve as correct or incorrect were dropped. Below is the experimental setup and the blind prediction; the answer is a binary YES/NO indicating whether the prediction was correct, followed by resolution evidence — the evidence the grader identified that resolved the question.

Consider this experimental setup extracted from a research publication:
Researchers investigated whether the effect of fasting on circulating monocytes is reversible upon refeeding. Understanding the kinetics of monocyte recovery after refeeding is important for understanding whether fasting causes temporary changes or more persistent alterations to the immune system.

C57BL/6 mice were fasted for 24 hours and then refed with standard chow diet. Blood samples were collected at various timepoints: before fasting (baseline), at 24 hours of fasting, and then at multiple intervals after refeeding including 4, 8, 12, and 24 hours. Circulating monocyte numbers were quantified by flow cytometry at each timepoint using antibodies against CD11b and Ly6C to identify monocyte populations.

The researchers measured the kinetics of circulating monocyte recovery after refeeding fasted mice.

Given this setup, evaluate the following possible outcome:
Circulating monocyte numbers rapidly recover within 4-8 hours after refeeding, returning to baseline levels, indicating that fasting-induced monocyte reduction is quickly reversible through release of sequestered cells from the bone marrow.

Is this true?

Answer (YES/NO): YES